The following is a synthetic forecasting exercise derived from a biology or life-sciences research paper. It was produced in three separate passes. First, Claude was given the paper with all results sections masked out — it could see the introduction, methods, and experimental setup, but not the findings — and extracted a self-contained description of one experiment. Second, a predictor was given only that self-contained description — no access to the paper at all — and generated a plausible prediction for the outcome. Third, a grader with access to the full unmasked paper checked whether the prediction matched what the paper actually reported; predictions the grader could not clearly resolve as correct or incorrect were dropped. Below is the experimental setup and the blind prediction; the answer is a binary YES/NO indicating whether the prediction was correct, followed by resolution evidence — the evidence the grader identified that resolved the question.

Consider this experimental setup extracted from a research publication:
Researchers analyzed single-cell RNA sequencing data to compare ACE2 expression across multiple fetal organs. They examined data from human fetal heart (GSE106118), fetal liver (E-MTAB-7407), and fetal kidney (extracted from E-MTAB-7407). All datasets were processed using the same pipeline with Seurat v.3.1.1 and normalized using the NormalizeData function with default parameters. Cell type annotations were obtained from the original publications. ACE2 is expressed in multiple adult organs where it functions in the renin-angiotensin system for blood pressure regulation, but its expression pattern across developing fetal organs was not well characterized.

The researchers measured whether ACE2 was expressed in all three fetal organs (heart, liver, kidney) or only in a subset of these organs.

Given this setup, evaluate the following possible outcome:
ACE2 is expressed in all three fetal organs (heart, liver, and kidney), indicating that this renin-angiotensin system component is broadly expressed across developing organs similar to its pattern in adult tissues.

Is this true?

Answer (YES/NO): NO